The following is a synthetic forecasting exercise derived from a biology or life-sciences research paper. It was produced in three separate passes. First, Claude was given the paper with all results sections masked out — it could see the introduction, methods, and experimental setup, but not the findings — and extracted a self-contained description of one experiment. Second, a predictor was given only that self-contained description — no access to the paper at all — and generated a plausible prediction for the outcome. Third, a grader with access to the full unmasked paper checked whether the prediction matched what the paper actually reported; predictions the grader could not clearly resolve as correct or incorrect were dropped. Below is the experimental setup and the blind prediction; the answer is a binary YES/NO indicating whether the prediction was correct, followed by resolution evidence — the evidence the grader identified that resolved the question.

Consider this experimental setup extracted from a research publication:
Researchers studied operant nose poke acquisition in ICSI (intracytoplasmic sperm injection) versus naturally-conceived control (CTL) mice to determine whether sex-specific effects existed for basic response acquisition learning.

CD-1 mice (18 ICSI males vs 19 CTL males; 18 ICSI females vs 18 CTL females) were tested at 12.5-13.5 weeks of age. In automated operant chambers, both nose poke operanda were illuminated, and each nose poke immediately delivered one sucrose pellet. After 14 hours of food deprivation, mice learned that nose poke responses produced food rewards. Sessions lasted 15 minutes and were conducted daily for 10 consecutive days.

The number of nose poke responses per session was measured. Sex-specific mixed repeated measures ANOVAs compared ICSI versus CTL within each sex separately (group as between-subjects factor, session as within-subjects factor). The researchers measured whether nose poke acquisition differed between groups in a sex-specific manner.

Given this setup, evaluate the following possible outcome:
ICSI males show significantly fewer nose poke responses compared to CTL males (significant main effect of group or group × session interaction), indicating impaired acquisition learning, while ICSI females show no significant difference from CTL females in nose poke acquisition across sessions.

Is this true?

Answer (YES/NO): NO